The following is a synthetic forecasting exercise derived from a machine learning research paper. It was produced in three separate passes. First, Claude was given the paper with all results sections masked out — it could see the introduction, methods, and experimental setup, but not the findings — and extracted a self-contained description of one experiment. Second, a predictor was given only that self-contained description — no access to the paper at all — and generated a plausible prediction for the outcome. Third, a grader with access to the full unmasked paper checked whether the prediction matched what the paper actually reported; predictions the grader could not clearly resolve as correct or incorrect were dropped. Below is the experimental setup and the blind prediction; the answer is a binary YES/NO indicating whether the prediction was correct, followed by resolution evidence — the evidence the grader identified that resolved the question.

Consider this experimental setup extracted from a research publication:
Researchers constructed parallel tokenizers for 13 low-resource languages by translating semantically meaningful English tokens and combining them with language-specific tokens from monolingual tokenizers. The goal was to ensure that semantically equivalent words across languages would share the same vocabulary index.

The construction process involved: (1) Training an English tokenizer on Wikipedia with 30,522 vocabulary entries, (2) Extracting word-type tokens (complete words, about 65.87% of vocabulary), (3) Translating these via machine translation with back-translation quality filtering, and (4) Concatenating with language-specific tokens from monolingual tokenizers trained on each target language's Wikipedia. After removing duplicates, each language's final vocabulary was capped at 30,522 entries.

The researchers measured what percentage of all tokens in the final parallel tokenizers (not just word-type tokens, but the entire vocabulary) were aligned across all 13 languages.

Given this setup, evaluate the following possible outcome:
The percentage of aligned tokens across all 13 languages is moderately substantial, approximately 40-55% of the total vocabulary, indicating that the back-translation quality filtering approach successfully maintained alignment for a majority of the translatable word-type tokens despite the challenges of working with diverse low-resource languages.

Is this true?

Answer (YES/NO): NO